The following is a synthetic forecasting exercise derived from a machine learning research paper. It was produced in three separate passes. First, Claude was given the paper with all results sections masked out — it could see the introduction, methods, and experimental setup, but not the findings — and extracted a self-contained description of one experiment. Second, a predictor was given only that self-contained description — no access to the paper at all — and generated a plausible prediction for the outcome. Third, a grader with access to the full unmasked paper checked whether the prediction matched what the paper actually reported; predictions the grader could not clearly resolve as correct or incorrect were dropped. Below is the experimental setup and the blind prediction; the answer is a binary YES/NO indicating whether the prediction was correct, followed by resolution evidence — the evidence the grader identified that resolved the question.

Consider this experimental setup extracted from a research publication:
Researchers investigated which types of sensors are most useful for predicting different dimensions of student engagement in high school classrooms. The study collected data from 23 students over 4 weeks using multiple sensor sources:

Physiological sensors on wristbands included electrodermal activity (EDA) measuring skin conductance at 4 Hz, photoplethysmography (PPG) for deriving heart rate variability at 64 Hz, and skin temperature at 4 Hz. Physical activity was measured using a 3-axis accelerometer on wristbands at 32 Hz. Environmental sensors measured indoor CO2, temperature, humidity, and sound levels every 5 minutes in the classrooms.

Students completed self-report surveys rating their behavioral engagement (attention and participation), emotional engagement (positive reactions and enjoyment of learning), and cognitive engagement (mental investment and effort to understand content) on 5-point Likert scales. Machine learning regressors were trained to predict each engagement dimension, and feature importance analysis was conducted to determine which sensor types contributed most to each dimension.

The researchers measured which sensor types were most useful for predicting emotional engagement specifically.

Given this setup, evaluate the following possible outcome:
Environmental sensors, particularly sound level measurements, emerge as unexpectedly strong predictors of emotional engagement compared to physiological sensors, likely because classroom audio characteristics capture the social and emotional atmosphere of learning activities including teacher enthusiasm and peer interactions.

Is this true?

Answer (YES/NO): NO